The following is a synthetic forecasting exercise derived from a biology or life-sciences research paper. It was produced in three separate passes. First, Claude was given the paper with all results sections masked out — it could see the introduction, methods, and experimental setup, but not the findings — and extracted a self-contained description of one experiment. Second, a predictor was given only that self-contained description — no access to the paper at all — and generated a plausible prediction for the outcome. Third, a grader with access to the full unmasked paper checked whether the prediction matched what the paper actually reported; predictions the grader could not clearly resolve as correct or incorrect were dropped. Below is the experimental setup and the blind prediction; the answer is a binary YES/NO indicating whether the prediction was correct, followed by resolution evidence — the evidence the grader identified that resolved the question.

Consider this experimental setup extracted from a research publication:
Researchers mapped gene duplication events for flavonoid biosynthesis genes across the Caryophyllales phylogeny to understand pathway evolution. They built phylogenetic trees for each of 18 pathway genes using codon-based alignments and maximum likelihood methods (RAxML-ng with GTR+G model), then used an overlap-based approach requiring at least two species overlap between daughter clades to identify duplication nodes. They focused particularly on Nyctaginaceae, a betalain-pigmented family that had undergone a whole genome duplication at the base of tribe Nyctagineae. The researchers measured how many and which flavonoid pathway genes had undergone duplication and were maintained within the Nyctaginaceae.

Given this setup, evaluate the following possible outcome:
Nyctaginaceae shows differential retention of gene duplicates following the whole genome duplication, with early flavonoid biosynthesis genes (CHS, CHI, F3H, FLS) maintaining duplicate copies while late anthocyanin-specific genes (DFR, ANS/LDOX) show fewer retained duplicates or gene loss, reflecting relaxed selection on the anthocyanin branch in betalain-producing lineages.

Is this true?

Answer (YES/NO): NO